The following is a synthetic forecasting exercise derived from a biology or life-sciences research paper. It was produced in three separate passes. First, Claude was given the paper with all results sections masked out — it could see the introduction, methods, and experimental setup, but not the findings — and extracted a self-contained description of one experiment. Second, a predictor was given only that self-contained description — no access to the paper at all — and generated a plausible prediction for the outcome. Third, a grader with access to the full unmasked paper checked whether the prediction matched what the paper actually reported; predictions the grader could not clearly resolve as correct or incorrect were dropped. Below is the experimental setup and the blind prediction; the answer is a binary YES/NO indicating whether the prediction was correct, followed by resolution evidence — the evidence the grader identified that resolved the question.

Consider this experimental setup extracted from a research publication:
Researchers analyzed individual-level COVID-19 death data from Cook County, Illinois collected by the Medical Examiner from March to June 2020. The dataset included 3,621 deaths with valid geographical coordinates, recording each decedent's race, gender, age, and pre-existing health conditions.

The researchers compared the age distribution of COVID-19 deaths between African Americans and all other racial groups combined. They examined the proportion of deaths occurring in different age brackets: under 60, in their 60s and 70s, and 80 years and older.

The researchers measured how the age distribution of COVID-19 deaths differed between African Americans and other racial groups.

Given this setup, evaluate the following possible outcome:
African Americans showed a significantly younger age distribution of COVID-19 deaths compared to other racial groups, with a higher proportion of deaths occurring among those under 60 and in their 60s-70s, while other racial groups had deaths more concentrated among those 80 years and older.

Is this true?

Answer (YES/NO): NO